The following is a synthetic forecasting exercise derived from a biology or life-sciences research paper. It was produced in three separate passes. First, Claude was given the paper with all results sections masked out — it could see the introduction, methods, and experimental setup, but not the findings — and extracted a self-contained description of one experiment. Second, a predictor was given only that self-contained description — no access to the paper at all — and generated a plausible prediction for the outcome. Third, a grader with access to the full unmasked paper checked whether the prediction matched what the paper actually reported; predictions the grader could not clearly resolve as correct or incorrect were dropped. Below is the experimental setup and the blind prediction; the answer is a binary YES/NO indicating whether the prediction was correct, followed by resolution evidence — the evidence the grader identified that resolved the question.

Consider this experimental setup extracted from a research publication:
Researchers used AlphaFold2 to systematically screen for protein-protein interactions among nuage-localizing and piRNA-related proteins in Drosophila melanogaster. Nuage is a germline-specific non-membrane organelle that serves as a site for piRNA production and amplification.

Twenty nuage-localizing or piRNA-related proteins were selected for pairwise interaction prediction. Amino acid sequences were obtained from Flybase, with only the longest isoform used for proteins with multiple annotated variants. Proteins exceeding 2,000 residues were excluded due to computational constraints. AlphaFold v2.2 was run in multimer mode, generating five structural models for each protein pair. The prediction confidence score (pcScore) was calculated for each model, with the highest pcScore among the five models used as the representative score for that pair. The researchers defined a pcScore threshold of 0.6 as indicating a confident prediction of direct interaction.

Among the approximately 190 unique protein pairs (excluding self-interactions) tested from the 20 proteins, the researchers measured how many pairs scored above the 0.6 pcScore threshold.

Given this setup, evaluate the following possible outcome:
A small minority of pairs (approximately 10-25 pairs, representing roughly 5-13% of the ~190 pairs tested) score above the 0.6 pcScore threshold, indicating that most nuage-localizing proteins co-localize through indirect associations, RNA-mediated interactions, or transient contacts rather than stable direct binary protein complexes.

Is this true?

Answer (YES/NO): YES